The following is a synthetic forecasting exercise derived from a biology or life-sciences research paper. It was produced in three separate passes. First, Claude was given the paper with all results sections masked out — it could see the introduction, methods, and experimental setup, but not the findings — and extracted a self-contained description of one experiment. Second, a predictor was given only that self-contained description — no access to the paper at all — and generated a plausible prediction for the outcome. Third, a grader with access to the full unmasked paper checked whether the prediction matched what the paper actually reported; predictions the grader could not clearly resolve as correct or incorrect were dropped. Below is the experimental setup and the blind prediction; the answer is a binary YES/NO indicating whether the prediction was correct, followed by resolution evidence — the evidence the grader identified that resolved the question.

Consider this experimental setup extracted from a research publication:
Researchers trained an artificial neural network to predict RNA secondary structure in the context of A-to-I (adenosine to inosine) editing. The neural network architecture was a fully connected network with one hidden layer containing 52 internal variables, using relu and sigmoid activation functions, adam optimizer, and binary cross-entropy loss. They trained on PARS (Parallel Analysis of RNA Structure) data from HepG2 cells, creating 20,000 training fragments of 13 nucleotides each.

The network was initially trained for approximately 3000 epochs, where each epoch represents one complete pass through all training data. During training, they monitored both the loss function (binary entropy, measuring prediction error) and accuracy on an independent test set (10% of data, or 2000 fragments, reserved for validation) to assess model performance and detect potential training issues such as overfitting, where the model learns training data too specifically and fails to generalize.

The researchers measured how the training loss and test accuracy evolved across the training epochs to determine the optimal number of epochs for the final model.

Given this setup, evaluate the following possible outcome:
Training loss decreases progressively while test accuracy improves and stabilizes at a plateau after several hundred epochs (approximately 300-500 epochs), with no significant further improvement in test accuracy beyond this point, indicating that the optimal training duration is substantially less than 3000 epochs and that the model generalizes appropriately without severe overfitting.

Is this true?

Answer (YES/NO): NO